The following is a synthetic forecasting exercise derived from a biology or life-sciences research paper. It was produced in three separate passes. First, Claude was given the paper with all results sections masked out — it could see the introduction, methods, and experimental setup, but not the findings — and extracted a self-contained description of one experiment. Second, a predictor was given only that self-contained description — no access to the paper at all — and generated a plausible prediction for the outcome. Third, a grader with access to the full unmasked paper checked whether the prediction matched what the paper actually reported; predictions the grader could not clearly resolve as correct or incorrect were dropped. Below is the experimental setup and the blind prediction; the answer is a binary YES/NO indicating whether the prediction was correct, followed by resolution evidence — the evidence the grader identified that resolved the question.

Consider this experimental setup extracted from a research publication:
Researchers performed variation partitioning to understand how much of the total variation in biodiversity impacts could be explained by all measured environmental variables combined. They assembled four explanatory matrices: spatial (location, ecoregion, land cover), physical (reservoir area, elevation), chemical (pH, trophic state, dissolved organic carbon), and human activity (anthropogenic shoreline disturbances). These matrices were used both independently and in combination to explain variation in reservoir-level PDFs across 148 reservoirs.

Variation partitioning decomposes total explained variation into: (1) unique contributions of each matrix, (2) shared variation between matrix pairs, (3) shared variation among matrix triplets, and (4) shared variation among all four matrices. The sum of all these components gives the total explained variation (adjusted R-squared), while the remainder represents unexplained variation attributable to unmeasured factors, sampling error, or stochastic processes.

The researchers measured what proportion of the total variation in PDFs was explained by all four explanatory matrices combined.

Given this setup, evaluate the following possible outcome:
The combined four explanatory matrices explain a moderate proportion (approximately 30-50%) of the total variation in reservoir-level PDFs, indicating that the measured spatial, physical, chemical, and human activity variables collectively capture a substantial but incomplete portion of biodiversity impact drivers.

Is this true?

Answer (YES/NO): YES